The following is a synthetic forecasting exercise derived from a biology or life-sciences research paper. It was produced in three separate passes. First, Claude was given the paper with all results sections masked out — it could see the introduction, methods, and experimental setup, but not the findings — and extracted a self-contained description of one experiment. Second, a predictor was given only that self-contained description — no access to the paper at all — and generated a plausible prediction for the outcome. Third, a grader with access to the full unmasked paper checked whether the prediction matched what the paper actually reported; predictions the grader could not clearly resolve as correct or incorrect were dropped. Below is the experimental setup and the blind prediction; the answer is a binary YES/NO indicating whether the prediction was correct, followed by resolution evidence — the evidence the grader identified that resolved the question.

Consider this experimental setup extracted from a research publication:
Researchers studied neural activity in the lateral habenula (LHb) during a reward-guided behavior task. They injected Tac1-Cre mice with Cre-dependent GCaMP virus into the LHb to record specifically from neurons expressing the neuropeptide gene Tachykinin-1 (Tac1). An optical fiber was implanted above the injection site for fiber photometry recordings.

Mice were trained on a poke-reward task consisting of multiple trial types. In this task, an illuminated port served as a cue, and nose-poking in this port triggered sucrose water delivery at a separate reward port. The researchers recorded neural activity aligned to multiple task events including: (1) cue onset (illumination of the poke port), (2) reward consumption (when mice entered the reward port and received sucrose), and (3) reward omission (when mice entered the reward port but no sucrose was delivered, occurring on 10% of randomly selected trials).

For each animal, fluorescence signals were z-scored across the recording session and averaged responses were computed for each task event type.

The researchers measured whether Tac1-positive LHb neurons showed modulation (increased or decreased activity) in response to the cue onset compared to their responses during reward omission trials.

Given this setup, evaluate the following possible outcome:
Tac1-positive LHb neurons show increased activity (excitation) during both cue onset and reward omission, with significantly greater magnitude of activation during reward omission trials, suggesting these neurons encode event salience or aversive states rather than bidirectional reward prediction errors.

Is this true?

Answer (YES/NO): NO